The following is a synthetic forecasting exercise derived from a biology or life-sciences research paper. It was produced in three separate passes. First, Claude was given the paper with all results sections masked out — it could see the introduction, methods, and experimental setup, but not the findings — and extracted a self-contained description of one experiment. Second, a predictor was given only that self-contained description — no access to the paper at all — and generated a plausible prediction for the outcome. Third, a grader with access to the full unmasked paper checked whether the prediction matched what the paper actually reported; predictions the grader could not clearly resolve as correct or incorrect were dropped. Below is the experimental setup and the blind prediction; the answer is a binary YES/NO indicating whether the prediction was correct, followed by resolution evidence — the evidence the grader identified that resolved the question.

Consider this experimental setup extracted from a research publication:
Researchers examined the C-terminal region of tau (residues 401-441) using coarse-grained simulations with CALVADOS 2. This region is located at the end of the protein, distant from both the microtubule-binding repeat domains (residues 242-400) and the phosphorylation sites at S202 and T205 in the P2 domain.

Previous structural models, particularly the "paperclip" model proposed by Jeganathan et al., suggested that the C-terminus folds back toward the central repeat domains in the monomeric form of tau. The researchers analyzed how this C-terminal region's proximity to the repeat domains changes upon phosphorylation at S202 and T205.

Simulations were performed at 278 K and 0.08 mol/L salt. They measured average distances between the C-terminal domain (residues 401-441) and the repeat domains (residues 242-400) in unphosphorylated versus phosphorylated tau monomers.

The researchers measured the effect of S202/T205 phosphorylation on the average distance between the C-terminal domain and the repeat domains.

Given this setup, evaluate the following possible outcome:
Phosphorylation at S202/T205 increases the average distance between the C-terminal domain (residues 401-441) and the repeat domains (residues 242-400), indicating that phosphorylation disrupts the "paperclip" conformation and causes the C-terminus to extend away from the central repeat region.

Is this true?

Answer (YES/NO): NO